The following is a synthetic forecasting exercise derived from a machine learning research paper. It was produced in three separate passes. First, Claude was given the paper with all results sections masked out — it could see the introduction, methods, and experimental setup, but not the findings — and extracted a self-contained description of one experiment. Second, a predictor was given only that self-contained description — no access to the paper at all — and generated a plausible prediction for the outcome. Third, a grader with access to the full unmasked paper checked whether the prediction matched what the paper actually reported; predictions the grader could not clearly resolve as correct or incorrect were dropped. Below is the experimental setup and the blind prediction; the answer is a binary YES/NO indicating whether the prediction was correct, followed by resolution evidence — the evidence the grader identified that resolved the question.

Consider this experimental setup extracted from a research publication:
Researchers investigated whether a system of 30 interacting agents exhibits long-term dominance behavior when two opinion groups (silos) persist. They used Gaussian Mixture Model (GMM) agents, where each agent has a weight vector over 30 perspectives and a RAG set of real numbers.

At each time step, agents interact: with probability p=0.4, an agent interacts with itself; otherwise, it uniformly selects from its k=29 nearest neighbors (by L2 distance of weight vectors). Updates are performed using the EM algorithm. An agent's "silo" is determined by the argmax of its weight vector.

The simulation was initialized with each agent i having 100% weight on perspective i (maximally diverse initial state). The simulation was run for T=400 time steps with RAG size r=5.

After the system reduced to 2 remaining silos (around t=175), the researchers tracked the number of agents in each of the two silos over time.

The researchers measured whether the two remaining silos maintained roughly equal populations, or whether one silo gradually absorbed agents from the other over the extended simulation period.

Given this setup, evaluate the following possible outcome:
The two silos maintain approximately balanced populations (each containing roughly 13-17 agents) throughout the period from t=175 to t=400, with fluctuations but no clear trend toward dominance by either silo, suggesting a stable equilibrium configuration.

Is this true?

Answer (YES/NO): NO